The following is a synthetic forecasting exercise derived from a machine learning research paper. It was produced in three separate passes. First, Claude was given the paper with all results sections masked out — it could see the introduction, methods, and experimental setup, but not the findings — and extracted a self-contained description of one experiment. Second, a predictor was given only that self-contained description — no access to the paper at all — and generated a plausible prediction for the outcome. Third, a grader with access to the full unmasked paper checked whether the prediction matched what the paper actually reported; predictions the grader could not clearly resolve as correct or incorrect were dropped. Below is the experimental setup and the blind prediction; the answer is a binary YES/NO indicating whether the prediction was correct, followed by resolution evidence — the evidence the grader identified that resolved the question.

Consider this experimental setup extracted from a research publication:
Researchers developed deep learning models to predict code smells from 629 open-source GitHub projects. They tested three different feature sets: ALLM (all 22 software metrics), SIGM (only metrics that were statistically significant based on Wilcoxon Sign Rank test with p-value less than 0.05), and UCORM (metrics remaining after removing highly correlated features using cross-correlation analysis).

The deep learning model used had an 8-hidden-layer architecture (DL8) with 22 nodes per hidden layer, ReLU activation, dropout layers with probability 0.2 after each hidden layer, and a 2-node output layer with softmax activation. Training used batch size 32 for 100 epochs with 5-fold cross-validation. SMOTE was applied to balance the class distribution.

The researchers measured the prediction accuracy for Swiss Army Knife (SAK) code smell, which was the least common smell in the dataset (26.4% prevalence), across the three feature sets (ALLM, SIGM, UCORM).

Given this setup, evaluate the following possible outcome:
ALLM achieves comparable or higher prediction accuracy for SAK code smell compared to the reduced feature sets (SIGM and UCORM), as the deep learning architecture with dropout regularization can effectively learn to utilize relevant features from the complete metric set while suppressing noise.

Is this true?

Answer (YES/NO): YES